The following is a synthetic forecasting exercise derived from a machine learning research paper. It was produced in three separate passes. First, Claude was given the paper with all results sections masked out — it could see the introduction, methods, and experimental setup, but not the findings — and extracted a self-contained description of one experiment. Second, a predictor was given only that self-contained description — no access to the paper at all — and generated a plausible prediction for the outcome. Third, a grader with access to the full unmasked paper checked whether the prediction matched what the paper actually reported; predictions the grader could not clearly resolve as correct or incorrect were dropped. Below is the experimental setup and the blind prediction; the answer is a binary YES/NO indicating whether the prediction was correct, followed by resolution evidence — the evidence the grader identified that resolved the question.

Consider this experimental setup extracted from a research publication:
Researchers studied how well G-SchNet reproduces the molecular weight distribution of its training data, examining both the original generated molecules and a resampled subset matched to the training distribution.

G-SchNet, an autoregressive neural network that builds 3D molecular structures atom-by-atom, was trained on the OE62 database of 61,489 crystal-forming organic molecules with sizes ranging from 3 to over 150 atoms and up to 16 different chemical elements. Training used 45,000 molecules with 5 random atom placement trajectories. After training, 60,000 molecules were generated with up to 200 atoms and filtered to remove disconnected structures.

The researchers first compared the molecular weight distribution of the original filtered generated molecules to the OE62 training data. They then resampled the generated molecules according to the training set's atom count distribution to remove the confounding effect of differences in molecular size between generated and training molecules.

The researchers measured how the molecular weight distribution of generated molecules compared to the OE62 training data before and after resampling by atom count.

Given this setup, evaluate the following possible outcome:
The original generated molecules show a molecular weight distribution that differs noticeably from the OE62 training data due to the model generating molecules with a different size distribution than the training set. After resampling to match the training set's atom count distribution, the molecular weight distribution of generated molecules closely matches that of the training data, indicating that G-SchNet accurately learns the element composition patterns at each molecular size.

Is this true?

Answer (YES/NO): NO